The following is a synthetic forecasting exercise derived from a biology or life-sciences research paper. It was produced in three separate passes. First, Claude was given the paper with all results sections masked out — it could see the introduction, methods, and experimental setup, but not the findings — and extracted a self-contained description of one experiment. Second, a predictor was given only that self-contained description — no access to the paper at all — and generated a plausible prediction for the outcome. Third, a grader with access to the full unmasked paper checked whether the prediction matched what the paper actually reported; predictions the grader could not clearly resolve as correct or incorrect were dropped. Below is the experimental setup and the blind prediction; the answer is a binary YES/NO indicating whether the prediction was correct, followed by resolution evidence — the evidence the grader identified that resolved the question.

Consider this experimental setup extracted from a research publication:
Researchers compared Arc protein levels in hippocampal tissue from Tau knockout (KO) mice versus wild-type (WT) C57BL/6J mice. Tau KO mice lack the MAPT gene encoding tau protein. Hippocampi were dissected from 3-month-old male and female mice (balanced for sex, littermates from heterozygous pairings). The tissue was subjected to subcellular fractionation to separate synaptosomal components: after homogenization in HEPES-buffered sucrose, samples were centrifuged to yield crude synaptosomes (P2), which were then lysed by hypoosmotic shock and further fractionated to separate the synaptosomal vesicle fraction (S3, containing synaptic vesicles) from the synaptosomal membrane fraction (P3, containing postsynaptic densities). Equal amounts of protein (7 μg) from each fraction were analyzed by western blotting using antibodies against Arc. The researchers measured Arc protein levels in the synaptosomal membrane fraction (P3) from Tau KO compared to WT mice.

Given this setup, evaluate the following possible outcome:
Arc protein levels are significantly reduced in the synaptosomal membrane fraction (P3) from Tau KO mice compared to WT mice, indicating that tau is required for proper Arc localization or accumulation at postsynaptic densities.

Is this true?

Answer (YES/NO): NO